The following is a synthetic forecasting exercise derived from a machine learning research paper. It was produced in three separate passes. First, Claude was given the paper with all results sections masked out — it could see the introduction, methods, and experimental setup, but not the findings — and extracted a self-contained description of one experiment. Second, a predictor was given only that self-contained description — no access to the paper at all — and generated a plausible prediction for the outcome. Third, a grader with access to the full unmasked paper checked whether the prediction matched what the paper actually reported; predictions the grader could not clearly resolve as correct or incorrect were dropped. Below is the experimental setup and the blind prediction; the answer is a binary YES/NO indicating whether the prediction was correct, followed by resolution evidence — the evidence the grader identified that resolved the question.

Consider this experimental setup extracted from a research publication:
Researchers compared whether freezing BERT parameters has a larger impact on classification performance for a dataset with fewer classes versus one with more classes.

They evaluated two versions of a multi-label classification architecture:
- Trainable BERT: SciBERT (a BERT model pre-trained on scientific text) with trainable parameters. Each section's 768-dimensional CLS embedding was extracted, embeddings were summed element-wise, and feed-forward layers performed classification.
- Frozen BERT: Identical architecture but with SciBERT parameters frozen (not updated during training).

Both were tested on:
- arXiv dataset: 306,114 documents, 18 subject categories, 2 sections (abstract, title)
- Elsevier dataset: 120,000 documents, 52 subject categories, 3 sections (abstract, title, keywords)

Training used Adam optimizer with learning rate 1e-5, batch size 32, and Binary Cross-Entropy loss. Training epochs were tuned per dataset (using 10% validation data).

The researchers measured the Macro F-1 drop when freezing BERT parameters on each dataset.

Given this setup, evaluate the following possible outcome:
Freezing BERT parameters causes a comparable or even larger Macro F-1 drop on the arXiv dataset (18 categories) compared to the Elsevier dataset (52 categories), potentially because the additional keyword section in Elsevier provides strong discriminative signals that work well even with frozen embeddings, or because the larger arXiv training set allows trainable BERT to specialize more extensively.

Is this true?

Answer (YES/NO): YES